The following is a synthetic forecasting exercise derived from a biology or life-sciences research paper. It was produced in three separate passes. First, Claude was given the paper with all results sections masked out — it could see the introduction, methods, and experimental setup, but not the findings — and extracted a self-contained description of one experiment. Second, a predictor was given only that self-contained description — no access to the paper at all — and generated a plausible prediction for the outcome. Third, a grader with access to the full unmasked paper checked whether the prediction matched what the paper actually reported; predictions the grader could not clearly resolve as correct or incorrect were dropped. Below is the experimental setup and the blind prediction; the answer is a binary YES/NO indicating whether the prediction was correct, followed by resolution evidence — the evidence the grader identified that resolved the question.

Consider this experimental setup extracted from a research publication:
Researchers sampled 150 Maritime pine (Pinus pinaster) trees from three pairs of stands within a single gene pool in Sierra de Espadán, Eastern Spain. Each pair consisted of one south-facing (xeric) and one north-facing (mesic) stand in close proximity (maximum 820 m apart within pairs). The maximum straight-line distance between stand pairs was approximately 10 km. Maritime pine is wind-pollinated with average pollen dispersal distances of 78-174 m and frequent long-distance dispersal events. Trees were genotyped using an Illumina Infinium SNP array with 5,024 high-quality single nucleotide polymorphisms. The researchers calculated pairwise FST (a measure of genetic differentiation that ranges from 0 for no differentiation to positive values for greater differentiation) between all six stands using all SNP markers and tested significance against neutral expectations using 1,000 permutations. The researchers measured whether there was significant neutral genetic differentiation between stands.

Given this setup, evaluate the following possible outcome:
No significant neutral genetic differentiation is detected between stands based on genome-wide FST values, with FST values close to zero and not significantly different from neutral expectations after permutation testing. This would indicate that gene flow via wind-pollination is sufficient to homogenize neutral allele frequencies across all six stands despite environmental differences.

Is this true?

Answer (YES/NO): NO